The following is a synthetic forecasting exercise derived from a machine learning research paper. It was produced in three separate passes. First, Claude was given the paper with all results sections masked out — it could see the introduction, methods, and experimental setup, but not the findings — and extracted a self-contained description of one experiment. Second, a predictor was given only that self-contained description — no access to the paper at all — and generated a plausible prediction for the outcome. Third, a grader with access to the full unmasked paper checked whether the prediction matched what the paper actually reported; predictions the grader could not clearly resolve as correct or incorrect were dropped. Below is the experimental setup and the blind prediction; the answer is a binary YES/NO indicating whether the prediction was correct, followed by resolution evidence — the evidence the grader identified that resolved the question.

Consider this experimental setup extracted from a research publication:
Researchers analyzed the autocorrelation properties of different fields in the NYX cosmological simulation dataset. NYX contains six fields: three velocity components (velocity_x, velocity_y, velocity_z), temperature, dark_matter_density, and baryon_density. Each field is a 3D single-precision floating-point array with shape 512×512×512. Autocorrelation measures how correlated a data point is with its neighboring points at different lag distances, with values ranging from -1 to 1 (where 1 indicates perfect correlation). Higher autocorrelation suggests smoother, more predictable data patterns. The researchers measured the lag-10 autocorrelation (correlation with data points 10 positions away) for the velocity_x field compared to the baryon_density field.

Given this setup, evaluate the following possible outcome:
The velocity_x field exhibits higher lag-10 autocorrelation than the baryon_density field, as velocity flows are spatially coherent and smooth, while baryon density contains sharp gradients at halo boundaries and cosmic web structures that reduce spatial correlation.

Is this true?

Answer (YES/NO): YES